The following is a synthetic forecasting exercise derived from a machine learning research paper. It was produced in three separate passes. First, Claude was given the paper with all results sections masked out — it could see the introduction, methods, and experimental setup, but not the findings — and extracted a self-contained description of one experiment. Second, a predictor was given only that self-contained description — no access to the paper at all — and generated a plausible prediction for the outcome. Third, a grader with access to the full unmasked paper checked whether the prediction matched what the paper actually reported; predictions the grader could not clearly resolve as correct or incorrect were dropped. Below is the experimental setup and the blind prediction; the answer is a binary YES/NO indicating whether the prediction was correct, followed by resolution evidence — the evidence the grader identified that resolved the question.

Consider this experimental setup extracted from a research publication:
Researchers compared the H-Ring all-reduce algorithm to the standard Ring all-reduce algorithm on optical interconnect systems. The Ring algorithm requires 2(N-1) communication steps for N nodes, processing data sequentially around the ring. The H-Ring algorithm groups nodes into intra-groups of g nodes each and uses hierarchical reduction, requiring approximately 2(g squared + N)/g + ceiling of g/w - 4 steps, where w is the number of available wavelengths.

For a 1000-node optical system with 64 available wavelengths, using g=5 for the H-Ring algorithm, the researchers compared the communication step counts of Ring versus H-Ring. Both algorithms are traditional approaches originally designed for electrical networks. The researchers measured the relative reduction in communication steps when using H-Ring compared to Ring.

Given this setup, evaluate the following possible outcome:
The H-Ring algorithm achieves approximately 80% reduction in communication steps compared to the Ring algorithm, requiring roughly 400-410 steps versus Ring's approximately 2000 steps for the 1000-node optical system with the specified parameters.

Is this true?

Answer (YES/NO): NO